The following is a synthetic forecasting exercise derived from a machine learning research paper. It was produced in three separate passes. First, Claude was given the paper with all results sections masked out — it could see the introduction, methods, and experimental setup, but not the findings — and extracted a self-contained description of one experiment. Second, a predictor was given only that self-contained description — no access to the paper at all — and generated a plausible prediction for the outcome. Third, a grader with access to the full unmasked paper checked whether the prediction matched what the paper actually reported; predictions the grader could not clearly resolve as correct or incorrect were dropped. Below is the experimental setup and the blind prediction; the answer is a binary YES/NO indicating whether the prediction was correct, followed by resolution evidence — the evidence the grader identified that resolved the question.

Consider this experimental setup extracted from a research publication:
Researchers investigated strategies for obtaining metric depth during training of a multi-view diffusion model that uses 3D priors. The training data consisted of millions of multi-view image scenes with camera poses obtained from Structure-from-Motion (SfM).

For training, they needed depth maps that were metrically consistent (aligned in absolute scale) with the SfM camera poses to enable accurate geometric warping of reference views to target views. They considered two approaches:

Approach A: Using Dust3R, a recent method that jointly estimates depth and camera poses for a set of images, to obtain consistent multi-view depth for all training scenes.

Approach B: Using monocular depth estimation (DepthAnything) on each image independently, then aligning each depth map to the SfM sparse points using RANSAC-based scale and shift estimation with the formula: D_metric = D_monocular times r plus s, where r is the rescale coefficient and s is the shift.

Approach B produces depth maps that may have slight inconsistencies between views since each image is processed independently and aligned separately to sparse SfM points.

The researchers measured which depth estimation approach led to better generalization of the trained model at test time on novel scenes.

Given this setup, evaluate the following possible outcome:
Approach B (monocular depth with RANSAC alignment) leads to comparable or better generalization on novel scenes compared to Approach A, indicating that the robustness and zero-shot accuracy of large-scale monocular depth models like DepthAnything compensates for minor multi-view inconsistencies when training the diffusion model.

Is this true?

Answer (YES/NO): YES